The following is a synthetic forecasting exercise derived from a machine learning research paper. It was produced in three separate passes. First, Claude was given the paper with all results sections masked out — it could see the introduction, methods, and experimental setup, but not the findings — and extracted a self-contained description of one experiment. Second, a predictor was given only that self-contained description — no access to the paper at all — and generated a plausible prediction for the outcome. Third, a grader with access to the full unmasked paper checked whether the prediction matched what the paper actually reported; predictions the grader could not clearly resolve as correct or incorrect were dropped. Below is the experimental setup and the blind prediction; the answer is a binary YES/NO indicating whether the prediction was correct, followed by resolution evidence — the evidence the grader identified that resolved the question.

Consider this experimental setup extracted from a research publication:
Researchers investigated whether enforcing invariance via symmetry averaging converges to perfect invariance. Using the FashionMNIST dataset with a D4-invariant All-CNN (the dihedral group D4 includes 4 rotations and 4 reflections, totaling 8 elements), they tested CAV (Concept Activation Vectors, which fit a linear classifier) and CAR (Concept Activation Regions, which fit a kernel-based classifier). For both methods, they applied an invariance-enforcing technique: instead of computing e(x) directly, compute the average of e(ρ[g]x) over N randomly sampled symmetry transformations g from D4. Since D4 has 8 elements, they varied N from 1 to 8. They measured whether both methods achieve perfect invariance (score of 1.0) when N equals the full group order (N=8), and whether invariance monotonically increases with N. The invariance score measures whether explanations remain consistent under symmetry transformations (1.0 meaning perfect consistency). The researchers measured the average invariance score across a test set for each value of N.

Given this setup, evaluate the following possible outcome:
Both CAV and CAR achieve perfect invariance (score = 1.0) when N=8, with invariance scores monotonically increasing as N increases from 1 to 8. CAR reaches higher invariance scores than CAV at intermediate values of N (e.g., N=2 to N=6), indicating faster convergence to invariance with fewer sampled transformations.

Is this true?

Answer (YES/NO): YES